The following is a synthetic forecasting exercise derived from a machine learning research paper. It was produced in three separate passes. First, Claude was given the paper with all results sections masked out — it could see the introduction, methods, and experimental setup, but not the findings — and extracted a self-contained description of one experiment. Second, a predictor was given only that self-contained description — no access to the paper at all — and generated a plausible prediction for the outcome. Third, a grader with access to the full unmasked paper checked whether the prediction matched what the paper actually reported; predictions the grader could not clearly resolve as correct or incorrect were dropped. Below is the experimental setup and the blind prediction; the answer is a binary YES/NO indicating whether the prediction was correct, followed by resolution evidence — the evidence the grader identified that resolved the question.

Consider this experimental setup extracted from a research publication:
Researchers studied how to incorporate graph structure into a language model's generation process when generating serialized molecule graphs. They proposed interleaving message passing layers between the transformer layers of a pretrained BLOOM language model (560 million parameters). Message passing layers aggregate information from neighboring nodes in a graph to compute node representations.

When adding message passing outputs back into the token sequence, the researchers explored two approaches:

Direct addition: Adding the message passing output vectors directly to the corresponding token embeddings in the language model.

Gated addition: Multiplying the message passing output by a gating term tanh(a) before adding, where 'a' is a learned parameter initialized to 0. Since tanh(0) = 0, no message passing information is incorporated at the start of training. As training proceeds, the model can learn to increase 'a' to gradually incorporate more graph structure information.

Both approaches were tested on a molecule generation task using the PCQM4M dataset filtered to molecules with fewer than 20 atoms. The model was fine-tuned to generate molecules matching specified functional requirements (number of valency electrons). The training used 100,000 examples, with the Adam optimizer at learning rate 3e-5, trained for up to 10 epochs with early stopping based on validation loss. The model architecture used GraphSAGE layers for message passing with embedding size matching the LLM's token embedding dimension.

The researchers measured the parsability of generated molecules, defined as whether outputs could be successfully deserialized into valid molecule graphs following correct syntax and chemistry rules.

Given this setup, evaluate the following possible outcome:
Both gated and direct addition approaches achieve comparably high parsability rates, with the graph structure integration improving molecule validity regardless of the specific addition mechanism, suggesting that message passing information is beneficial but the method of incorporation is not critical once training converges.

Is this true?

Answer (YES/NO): NO